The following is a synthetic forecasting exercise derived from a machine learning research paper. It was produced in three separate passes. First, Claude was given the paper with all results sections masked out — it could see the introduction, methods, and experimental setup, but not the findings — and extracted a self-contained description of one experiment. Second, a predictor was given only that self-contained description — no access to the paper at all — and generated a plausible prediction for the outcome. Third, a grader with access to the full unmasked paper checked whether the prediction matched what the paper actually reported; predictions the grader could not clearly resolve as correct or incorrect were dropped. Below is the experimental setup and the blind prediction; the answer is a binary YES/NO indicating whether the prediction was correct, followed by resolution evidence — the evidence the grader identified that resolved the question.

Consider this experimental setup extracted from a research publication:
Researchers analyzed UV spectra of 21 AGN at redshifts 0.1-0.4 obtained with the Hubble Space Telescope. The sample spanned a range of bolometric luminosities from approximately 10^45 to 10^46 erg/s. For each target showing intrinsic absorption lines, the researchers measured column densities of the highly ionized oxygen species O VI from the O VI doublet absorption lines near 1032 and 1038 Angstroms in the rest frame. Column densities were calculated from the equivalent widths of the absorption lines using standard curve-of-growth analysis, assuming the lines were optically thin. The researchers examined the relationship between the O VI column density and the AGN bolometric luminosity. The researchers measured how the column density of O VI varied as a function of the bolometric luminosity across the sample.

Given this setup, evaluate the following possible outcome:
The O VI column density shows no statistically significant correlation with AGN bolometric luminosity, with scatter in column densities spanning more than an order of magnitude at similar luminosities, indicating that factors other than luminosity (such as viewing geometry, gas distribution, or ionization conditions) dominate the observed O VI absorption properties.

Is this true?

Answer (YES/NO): NO